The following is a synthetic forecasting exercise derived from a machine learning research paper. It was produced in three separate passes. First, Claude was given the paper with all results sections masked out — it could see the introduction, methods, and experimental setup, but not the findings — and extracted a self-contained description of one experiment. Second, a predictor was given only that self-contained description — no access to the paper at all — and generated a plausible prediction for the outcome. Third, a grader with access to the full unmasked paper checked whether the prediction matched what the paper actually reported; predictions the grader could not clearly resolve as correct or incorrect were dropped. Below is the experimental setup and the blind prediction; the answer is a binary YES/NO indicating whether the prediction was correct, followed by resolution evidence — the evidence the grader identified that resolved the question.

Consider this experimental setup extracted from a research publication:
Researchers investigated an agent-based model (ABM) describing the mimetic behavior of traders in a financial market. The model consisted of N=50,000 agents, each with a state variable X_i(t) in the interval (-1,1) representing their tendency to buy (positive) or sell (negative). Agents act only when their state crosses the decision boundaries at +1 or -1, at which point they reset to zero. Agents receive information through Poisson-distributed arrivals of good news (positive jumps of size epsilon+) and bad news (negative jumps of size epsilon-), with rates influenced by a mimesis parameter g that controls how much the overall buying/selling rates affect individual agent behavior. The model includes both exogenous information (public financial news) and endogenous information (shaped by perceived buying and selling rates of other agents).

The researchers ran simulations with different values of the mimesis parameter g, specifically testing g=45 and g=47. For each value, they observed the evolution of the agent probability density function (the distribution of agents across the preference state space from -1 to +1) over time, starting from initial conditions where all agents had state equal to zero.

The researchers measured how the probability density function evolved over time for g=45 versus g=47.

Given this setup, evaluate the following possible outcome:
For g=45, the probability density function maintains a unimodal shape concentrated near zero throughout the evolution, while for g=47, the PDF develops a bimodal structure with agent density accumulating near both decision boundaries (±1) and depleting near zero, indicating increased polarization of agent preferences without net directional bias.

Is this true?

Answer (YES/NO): NO